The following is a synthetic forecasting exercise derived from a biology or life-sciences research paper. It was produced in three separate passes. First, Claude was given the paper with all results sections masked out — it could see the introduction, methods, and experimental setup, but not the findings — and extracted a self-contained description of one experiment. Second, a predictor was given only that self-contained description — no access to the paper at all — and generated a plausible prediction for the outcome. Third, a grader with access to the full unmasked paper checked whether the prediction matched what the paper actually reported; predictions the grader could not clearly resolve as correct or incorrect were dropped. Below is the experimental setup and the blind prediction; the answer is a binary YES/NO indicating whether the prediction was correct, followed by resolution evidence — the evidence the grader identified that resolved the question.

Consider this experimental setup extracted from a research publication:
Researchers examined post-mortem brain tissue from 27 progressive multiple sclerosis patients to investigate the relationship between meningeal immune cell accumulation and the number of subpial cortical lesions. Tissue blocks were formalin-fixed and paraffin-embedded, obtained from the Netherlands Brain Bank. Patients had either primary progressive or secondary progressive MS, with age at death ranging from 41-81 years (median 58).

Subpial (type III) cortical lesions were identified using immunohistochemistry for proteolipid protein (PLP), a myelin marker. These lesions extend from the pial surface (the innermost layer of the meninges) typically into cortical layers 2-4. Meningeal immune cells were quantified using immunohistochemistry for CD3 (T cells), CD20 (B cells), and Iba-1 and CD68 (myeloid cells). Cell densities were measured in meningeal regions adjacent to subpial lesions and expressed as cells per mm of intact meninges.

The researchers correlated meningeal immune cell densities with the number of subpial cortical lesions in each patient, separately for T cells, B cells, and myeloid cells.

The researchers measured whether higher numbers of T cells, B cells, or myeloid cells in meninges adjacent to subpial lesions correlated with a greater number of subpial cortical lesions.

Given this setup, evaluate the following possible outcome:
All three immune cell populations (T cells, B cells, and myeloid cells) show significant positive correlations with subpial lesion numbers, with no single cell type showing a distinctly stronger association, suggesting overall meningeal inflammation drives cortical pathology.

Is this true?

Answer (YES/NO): NO